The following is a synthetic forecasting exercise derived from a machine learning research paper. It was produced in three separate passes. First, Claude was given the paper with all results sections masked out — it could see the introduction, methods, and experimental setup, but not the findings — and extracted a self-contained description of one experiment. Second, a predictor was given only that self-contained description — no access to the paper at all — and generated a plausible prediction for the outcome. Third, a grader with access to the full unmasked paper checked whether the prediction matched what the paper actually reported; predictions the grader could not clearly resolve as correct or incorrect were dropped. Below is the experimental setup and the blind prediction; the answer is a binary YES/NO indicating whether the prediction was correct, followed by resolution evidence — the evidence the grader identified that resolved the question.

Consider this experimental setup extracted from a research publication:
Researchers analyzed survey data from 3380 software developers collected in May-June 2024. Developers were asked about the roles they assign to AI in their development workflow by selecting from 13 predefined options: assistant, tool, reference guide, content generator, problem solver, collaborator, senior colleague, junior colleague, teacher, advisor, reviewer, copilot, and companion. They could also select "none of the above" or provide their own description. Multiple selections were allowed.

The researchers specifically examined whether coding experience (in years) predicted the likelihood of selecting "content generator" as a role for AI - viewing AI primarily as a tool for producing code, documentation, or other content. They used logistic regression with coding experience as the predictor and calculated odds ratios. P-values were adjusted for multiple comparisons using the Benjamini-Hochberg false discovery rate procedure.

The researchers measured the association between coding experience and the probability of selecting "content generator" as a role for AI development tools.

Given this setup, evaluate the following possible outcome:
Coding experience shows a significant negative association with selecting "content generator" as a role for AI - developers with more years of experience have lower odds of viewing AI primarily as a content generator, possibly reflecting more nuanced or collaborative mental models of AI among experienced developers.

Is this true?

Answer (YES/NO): NO